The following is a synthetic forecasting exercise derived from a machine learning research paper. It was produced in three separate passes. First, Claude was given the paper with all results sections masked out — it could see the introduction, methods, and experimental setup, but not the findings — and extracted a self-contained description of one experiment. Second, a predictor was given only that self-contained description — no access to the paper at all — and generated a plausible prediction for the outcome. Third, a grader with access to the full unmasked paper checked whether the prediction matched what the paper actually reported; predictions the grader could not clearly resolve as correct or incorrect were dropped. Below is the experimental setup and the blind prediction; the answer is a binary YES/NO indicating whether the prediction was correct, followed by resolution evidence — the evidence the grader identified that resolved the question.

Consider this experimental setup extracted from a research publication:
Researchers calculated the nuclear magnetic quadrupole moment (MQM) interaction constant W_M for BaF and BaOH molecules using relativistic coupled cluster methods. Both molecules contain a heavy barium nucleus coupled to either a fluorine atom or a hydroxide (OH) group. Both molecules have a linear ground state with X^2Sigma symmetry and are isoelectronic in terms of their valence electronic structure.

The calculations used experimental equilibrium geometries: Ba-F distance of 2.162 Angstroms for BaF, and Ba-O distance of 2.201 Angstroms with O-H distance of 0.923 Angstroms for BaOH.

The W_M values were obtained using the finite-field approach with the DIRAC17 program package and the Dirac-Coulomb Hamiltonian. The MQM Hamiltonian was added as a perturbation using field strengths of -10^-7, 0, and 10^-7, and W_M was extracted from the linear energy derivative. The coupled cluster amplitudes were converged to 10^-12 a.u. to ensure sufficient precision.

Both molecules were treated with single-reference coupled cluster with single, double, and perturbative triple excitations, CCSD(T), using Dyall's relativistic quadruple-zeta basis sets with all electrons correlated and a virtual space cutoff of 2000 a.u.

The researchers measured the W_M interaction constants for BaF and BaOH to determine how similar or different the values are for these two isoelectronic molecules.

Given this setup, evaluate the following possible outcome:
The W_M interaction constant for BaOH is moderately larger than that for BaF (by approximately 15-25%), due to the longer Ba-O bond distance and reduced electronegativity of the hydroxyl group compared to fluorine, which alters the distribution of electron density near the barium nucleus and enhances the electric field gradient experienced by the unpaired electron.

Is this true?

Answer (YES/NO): NO